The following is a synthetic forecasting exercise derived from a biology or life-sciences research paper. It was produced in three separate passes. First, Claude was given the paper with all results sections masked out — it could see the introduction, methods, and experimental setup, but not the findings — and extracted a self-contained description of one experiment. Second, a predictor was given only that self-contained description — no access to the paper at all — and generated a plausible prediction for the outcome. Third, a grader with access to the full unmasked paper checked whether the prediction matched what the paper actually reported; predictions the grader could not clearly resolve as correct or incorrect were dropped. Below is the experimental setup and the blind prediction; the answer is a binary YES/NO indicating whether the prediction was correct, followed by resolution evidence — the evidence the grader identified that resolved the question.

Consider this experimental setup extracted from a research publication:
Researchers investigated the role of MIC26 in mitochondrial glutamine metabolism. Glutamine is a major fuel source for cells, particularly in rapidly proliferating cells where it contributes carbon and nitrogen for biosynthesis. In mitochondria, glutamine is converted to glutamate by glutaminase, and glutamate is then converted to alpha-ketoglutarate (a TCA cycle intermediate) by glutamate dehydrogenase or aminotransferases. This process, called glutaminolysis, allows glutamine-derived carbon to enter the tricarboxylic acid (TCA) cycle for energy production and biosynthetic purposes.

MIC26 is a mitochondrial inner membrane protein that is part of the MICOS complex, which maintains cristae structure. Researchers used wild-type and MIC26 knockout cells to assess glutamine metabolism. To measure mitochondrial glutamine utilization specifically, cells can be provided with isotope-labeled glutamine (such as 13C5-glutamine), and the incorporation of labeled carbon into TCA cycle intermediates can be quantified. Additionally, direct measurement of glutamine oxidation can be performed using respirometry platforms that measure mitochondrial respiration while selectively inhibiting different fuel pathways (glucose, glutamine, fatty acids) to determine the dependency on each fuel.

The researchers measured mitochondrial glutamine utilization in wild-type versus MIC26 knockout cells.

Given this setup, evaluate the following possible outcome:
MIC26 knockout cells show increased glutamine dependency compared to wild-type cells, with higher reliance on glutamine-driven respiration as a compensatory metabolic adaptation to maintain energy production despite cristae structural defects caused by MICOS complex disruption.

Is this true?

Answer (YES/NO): NO